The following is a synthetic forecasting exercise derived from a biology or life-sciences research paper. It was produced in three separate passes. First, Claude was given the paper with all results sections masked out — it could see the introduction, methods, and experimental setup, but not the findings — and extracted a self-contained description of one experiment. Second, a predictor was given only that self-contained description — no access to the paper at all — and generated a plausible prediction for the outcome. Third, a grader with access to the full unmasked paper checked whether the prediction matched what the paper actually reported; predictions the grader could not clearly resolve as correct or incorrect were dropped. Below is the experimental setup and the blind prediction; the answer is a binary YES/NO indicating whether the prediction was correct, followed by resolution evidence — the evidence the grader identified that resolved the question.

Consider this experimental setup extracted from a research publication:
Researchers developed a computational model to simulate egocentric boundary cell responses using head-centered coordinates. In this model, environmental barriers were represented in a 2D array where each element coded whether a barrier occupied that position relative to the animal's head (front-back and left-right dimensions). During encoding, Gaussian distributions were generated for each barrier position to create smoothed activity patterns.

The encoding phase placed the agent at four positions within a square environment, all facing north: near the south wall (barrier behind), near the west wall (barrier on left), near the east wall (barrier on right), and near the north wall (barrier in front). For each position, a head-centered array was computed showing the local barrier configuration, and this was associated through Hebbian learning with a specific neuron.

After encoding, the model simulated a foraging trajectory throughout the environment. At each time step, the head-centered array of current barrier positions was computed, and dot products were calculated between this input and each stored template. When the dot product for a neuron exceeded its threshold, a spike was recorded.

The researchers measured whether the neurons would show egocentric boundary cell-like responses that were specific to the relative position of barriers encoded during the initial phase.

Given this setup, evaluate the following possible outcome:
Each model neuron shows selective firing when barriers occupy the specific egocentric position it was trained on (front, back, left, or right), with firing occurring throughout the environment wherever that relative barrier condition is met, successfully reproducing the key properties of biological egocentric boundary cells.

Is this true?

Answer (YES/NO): YES